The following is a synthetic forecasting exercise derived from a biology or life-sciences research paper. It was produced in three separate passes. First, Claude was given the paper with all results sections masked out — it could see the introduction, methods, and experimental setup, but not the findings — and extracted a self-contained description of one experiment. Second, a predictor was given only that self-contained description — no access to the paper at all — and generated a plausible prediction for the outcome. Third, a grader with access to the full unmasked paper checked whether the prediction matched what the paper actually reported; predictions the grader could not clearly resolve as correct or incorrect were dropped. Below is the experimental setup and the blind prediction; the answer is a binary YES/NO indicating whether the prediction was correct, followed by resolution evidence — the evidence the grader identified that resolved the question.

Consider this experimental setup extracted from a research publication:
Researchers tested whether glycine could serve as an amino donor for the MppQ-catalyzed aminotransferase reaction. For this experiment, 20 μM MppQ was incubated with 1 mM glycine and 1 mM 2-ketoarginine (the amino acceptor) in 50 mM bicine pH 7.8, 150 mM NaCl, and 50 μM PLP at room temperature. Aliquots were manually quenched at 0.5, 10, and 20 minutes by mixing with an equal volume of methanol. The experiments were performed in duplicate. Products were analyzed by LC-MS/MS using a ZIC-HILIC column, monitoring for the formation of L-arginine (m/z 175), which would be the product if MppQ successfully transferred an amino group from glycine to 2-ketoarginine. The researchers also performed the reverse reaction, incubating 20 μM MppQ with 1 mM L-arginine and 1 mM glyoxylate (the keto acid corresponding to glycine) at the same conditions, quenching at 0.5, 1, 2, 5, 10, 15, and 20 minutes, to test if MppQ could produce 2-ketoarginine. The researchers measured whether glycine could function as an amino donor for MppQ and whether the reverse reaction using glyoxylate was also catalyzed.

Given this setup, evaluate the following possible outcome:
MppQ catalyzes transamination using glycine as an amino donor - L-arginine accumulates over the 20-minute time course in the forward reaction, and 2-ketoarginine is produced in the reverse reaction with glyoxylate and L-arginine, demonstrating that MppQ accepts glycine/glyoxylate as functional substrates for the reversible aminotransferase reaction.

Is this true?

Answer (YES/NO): NO